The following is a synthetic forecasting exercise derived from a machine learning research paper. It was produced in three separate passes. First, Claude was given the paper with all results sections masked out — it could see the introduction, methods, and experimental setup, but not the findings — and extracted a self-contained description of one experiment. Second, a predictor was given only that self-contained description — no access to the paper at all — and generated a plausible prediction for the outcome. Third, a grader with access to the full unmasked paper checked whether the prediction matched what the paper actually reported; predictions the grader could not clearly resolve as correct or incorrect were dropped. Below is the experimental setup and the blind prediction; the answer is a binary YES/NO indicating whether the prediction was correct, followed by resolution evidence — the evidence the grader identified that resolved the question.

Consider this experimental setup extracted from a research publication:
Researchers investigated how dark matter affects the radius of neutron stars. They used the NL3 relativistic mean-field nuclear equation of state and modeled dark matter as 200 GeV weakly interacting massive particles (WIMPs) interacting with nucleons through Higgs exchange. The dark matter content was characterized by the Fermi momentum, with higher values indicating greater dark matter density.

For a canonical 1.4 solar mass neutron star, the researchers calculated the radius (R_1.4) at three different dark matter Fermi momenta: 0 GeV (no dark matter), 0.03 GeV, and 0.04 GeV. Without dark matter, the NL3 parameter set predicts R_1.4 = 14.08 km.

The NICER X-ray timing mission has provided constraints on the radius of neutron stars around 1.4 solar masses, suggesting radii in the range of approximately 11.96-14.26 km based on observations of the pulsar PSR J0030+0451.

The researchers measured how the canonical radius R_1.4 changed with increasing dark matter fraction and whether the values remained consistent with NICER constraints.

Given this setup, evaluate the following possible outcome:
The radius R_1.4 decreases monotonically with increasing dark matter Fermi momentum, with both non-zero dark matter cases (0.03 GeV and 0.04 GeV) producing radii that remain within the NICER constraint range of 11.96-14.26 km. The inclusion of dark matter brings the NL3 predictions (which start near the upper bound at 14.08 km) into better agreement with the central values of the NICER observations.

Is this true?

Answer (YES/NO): NO